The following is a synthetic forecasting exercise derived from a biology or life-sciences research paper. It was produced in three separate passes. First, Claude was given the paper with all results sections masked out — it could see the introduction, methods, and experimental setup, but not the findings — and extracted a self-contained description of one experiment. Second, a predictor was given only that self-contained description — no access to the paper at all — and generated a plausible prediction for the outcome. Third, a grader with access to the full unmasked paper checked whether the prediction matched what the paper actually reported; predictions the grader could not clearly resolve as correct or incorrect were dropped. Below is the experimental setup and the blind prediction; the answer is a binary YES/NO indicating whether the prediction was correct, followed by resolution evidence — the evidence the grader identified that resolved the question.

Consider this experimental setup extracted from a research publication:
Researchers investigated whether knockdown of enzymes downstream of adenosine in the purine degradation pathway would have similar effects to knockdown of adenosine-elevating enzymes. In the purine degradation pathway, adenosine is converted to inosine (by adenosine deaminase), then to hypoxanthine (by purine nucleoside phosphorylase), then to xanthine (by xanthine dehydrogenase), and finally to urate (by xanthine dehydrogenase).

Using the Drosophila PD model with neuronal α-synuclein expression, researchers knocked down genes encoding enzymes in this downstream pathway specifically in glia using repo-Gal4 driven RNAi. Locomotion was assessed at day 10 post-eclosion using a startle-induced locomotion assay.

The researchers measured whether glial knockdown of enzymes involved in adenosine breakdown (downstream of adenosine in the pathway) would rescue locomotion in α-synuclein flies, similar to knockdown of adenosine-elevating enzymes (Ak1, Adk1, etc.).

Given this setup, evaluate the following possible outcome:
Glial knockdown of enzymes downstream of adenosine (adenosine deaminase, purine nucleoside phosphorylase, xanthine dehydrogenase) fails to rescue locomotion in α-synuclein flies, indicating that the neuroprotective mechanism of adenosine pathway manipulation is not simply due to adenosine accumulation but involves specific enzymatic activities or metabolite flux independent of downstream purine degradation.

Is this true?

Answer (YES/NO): NO